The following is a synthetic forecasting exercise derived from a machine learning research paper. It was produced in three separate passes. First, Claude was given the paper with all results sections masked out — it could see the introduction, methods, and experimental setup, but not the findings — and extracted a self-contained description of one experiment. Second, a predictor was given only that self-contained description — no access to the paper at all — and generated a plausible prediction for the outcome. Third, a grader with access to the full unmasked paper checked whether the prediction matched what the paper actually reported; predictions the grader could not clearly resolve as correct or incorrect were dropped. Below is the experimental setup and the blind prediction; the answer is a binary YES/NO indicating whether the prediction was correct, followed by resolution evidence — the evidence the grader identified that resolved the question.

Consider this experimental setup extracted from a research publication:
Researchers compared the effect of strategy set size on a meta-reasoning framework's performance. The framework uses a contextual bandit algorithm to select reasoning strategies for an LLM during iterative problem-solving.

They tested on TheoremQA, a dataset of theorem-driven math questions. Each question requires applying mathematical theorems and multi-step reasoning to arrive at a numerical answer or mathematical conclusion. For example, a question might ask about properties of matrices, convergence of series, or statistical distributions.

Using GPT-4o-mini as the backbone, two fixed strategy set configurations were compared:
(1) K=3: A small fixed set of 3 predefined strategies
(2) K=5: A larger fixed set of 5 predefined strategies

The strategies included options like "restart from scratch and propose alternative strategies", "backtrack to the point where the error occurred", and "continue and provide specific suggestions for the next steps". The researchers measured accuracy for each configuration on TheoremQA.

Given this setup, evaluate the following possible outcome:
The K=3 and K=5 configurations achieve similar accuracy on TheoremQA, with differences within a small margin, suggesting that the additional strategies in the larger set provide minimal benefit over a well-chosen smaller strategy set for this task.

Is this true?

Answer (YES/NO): NO